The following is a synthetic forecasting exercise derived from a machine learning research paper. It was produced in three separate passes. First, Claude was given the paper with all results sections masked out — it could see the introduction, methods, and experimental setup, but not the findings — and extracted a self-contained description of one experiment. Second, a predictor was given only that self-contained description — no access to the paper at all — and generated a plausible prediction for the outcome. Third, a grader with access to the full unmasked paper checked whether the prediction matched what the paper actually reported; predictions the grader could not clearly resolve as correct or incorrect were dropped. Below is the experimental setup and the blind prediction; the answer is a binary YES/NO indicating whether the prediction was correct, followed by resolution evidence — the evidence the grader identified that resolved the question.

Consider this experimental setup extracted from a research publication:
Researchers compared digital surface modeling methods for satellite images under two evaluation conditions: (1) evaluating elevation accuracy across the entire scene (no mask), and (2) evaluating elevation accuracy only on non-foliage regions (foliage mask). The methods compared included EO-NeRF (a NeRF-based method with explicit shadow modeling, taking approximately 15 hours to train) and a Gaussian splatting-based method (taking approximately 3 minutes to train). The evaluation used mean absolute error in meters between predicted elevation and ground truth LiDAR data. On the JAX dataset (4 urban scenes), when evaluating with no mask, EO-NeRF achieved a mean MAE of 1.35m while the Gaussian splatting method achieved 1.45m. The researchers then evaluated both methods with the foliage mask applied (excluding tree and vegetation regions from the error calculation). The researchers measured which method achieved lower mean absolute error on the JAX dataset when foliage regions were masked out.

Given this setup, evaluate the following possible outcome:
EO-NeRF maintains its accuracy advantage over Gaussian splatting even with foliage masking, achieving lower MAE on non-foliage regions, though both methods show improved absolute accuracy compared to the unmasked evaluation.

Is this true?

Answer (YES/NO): NO